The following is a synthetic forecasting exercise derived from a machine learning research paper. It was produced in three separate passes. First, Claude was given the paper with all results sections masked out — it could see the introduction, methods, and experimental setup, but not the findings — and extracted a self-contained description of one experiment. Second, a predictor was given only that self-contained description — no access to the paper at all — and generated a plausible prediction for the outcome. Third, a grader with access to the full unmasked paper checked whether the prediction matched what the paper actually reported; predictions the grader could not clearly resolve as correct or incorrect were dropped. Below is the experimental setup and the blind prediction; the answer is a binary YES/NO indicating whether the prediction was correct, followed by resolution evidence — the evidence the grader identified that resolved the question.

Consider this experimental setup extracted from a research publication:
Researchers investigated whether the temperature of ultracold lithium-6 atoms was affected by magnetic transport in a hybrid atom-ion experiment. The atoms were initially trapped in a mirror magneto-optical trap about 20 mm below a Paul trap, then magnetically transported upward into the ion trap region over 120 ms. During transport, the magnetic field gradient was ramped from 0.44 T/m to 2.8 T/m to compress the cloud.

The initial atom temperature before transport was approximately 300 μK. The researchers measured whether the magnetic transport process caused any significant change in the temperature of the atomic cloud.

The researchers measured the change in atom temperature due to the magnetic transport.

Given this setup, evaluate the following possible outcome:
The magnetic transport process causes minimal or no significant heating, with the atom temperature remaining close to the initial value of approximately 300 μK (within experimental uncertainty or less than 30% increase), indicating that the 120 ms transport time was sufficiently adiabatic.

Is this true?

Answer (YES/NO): NO